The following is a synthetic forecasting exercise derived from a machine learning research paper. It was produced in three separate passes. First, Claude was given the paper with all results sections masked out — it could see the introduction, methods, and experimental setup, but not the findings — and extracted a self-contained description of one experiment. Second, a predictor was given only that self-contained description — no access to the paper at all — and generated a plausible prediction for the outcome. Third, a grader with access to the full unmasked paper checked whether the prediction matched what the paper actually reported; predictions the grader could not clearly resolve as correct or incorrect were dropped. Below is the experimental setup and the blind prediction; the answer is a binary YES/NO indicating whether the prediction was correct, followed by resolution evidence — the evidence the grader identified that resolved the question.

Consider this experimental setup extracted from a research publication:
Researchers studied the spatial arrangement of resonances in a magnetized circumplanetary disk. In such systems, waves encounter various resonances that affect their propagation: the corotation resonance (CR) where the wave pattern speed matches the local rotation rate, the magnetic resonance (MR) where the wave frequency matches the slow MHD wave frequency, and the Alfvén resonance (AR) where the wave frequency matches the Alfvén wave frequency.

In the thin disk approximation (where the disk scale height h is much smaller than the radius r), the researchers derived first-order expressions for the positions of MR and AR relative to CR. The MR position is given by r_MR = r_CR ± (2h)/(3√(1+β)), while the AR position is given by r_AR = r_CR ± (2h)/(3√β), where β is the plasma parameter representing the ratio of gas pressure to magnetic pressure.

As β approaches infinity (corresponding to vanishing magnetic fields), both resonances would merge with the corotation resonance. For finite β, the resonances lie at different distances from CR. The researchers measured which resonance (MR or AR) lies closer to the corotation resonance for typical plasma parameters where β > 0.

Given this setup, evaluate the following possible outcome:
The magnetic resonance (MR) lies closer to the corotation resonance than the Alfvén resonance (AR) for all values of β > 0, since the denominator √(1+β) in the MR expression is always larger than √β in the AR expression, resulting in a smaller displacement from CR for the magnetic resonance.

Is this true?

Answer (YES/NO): YES